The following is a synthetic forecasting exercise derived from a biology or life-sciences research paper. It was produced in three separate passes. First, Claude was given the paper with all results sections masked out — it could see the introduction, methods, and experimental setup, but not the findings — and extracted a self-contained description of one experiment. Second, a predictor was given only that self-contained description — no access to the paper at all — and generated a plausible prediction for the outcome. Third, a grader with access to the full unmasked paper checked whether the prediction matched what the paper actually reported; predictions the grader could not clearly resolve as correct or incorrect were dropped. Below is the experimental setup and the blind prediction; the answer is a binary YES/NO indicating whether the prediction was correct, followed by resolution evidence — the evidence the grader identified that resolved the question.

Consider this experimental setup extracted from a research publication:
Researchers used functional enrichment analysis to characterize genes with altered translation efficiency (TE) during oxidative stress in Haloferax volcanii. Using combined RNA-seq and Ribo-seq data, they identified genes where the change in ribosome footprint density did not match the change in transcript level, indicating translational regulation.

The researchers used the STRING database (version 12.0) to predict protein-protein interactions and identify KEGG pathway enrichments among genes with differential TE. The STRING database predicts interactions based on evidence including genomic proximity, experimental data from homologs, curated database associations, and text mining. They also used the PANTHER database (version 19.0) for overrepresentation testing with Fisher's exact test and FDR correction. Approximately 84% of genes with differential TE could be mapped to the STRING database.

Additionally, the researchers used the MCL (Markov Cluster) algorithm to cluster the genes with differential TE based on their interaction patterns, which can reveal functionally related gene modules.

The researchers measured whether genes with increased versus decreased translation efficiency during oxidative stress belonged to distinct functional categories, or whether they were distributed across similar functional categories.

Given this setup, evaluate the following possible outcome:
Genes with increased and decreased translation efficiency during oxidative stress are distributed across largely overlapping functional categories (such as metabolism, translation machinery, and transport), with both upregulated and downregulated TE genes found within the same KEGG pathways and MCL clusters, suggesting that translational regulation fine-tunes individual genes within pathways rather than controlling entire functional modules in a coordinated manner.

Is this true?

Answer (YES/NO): NO